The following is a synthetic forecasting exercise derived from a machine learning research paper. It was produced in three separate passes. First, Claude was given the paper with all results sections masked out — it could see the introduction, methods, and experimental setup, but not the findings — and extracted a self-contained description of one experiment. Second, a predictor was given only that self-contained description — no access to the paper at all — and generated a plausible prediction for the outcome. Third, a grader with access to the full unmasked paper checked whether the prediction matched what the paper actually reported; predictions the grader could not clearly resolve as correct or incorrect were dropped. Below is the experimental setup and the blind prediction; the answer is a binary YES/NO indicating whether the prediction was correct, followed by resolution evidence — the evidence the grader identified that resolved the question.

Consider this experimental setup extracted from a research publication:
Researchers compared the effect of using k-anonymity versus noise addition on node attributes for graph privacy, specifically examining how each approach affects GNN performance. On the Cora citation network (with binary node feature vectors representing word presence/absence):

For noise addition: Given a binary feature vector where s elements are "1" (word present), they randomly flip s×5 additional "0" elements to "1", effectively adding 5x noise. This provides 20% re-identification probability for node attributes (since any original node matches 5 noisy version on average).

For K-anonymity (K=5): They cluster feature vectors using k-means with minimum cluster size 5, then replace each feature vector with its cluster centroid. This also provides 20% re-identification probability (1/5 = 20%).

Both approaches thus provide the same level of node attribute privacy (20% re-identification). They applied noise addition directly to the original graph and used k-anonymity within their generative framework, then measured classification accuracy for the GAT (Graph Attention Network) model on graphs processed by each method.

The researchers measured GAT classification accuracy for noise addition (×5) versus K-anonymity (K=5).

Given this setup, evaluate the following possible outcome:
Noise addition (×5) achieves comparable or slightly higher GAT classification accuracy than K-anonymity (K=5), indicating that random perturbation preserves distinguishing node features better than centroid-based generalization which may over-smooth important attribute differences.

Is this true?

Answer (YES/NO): NO